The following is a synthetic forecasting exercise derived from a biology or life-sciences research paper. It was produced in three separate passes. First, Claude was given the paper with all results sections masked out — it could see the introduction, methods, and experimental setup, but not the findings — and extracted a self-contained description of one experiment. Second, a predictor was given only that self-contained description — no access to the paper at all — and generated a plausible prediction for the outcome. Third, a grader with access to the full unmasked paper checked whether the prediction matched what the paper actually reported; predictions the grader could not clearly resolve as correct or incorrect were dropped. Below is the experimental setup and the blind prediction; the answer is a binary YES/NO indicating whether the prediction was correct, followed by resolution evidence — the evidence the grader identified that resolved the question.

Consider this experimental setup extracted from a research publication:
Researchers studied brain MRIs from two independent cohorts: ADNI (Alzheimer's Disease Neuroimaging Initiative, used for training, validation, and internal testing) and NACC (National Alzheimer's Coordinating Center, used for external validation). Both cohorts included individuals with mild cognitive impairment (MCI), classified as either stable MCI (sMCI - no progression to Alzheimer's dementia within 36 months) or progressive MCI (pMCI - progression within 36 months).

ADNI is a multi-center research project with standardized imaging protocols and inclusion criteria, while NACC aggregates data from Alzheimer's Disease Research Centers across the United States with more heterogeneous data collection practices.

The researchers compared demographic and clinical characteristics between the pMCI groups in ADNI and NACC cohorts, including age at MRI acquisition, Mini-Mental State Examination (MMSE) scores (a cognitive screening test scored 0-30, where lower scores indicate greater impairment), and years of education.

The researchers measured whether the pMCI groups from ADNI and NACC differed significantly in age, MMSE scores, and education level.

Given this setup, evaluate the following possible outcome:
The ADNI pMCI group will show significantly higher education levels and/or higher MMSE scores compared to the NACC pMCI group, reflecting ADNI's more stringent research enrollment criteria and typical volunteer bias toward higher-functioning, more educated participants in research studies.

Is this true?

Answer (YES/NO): YES